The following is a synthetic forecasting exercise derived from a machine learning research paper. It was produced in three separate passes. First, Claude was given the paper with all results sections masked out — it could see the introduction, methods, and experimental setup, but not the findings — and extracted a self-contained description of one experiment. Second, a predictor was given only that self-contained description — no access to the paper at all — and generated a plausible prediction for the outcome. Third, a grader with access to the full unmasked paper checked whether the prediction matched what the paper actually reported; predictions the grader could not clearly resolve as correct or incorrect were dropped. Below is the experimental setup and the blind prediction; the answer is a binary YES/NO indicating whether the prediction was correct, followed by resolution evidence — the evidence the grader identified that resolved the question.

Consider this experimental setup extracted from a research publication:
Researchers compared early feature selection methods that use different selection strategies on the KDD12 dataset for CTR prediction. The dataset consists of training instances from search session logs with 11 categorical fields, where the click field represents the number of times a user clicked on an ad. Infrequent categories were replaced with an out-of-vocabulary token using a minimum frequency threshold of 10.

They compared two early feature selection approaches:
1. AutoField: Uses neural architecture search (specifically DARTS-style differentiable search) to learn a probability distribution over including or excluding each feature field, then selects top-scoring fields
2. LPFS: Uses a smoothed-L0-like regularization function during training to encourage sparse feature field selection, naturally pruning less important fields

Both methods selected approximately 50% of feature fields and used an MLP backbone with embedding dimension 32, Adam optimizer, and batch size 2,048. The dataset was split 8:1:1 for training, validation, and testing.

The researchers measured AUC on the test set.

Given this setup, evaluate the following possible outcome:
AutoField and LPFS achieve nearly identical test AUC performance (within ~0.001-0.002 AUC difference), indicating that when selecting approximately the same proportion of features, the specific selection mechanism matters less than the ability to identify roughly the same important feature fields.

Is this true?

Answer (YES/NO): NO